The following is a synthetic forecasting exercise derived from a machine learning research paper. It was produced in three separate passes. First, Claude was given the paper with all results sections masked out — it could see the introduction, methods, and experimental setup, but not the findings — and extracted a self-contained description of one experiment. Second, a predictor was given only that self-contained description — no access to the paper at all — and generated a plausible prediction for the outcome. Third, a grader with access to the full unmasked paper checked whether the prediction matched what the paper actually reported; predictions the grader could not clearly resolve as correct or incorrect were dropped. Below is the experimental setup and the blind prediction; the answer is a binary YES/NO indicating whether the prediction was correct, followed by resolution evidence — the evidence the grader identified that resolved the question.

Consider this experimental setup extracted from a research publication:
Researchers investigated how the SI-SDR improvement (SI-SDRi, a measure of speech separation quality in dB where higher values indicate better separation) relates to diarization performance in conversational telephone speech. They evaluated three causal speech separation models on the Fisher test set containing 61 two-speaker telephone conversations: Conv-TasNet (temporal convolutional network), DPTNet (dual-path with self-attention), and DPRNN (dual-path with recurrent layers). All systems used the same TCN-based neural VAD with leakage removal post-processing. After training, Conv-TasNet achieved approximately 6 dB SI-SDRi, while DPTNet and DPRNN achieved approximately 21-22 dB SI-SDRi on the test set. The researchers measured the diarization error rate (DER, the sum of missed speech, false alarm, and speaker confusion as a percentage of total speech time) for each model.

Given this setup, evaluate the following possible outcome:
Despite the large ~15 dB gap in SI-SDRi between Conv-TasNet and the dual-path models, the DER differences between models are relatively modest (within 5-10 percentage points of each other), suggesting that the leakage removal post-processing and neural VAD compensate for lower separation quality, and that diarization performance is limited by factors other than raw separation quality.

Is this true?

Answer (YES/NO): NO